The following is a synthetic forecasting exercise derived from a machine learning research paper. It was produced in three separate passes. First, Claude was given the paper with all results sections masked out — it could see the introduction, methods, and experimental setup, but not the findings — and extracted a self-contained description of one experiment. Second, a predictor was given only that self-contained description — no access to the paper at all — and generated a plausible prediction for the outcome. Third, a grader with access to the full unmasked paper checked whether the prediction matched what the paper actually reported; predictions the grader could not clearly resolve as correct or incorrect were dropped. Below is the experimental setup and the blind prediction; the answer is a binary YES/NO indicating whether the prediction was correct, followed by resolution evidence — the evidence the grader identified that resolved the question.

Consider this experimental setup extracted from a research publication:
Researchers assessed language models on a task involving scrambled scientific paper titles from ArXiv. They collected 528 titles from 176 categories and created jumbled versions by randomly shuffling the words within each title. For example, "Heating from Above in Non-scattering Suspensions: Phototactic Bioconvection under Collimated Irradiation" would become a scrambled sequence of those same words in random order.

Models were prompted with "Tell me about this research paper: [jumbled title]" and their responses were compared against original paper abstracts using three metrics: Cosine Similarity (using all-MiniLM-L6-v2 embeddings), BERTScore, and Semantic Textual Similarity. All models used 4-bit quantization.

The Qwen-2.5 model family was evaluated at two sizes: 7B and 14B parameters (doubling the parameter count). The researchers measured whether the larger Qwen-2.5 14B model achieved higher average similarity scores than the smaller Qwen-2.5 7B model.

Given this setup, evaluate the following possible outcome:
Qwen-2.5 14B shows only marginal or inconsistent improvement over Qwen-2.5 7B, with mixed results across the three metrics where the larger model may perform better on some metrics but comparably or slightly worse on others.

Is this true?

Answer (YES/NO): YES